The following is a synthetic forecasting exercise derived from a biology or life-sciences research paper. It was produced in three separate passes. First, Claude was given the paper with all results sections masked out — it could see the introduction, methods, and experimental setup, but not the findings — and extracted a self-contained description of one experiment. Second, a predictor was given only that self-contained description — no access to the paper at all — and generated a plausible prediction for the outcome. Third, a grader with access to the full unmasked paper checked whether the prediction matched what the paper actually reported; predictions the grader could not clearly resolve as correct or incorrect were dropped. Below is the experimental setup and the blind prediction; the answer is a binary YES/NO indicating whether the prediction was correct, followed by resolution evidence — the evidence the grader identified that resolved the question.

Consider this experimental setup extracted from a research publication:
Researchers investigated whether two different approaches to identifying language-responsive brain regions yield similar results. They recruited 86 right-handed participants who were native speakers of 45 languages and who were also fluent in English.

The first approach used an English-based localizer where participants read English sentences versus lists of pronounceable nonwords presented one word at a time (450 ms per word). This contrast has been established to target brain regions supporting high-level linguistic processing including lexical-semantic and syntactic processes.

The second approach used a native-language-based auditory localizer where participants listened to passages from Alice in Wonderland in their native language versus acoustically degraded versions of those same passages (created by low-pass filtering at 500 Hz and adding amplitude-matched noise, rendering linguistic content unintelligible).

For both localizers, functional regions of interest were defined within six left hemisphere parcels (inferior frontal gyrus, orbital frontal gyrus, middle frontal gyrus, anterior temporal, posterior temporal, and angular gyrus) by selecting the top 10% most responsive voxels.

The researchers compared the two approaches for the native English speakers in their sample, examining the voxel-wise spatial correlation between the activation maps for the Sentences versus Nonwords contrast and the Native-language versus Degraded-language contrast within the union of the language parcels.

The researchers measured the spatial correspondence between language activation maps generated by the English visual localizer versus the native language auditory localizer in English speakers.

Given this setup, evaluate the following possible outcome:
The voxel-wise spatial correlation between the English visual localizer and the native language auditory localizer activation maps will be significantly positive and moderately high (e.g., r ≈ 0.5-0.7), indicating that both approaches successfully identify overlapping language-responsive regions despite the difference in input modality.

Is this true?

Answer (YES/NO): NO